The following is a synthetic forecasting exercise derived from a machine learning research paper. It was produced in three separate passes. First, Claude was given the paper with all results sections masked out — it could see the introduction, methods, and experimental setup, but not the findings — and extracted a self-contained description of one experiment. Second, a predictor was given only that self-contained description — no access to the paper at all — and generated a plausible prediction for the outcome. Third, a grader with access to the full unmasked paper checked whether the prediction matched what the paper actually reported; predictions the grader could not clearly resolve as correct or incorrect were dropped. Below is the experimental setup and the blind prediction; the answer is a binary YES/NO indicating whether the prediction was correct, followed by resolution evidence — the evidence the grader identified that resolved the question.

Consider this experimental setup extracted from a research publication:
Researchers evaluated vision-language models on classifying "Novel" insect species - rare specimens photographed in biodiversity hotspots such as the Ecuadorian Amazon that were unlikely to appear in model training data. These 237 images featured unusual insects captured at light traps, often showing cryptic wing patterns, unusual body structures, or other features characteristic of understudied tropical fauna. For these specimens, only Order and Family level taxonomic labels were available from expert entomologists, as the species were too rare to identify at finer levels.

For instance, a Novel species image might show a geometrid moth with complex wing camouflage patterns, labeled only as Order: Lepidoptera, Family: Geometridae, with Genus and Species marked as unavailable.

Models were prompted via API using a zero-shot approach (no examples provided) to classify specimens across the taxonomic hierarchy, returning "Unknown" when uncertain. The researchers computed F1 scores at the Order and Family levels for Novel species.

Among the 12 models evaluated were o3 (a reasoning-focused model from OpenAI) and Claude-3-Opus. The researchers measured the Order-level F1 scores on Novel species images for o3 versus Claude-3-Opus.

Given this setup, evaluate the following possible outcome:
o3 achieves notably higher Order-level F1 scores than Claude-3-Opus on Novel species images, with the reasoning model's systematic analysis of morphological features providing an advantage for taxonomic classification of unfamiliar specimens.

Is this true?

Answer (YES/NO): YES